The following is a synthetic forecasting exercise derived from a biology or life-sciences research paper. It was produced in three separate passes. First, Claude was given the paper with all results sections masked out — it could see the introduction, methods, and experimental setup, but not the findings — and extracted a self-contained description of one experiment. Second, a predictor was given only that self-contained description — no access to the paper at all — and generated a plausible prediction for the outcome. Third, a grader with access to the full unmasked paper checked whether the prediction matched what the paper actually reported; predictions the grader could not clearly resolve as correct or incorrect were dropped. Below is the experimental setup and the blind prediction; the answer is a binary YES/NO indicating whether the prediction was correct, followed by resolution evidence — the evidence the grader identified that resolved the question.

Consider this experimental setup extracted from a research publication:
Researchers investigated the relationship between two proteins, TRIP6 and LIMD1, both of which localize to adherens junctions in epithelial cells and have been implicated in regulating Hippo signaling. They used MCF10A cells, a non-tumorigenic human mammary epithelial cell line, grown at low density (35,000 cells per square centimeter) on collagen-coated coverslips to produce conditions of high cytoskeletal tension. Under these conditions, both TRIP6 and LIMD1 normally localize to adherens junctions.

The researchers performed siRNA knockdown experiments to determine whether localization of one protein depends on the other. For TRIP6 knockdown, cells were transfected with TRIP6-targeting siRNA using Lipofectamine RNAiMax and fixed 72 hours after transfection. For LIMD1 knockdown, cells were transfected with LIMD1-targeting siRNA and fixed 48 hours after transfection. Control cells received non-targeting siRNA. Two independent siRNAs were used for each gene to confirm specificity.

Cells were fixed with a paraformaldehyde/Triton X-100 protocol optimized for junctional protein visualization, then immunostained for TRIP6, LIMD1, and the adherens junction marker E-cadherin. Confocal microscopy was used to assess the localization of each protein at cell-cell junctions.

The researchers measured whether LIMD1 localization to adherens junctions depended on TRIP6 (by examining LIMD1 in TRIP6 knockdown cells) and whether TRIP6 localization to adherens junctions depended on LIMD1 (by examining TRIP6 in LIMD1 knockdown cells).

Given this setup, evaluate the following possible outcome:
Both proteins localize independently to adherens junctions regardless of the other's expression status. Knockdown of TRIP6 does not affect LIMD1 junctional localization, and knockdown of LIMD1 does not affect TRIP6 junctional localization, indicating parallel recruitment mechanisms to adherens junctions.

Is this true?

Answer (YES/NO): NO